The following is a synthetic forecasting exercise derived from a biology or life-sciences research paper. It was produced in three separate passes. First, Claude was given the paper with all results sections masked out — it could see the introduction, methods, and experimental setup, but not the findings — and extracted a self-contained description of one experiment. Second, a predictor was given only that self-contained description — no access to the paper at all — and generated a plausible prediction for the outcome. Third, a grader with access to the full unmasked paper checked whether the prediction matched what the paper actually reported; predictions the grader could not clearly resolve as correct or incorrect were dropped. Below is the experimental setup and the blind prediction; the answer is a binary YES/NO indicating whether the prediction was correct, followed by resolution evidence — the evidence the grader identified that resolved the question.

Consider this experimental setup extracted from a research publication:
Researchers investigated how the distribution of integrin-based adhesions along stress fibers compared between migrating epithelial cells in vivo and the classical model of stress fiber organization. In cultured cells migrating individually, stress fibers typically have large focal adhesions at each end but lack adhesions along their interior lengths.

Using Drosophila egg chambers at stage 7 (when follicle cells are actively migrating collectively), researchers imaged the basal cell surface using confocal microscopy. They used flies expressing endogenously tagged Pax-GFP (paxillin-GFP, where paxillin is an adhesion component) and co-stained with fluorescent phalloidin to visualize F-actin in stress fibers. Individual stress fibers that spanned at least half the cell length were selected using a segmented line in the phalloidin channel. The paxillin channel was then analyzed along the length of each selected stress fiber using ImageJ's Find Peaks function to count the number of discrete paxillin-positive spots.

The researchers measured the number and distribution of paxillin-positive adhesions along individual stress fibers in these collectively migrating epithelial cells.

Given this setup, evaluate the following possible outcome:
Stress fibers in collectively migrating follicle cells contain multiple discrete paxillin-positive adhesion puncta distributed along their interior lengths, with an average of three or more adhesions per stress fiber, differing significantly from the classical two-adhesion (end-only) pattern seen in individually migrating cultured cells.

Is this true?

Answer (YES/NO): YES